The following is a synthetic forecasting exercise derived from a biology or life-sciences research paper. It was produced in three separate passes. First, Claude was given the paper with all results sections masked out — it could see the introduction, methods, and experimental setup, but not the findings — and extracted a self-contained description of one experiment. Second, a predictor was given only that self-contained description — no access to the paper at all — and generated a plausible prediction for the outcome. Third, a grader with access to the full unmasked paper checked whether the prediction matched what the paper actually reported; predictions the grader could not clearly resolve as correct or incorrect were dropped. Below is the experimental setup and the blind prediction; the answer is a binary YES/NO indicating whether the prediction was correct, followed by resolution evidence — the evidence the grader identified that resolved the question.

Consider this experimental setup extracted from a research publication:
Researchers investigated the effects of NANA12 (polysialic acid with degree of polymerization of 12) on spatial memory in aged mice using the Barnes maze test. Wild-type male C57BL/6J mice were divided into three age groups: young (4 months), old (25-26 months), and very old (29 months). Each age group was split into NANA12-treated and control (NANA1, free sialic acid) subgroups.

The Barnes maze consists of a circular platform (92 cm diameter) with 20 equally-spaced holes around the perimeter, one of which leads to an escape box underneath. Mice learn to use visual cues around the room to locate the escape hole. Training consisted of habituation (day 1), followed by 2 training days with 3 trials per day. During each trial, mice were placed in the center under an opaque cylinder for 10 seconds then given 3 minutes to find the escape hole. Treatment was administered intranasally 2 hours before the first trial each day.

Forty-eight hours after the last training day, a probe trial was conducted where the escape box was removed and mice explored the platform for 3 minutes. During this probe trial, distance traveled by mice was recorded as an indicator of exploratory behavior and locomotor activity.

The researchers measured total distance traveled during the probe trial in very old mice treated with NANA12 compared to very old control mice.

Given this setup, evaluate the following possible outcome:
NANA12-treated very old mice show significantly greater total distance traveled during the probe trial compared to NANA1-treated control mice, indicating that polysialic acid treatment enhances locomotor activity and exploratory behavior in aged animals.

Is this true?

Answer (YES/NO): YES